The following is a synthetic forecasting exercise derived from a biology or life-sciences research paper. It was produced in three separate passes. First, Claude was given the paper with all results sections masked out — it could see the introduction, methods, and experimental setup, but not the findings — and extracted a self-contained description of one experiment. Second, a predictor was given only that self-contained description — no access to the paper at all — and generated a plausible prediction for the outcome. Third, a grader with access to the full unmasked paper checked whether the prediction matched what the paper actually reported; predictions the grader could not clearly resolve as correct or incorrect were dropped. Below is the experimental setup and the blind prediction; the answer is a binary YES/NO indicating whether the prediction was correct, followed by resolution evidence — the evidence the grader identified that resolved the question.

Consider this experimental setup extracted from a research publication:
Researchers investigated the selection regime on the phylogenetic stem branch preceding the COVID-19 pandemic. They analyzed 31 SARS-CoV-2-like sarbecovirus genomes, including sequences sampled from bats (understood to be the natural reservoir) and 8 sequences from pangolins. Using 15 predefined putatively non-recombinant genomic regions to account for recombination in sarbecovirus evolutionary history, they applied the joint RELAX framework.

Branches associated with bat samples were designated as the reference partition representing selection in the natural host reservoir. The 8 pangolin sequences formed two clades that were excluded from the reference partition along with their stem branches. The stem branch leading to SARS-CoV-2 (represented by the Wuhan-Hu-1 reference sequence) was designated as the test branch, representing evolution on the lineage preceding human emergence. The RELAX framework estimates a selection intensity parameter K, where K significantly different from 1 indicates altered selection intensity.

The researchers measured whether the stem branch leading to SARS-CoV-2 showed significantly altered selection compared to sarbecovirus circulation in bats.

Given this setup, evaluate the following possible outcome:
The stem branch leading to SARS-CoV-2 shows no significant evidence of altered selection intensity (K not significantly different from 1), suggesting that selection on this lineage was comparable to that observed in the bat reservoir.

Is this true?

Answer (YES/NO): YES